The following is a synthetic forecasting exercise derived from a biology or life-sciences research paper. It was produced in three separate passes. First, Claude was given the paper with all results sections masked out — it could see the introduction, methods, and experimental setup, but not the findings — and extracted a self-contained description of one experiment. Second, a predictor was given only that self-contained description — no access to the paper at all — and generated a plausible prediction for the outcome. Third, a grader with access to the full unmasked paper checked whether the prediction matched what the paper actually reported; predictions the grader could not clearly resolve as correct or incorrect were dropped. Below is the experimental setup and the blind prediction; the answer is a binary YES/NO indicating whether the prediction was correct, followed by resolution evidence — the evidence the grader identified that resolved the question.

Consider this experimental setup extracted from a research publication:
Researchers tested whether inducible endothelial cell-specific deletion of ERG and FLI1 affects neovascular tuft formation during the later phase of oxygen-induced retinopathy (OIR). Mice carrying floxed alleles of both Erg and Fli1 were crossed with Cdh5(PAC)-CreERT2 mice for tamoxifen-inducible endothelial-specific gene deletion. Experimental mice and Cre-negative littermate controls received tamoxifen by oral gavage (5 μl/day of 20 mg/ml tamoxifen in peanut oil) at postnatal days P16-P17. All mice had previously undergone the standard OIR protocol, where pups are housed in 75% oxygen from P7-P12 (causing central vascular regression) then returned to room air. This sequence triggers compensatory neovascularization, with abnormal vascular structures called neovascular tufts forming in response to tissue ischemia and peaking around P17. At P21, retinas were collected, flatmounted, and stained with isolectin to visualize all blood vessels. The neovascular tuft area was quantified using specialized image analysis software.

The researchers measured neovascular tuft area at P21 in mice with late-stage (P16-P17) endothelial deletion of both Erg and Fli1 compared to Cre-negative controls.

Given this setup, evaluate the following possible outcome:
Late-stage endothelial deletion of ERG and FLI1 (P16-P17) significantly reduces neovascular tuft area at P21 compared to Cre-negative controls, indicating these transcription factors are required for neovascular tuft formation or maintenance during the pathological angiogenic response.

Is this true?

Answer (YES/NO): NO